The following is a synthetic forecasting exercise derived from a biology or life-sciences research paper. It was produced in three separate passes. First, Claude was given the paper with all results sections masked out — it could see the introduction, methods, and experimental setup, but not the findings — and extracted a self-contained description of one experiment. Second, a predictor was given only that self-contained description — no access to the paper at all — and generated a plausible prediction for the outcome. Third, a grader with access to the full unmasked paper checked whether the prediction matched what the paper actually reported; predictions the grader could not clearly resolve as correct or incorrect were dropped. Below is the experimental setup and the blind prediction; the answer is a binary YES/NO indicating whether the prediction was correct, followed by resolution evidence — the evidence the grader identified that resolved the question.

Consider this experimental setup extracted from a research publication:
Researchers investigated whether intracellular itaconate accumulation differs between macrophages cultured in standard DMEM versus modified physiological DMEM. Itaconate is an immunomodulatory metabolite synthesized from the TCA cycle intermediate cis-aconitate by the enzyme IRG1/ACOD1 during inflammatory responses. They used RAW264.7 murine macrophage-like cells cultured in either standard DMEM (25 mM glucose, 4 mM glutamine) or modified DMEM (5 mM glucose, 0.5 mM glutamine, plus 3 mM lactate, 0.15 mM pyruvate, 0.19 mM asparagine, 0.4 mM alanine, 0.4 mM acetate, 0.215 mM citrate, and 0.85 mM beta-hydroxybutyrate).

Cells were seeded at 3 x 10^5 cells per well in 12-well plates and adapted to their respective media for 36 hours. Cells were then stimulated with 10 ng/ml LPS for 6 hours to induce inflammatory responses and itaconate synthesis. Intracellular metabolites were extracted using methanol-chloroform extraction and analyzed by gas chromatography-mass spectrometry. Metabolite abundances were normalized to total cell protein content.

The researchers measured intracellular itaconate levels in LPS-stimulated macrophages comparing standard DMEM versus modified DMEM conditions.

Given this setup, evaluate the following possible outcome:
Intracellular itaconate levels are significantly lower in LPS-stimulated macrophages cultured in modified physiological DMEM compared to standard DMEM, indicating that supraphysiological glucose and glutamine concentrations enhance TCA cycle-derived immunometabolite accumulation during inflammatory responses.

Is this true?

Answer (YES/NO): YES